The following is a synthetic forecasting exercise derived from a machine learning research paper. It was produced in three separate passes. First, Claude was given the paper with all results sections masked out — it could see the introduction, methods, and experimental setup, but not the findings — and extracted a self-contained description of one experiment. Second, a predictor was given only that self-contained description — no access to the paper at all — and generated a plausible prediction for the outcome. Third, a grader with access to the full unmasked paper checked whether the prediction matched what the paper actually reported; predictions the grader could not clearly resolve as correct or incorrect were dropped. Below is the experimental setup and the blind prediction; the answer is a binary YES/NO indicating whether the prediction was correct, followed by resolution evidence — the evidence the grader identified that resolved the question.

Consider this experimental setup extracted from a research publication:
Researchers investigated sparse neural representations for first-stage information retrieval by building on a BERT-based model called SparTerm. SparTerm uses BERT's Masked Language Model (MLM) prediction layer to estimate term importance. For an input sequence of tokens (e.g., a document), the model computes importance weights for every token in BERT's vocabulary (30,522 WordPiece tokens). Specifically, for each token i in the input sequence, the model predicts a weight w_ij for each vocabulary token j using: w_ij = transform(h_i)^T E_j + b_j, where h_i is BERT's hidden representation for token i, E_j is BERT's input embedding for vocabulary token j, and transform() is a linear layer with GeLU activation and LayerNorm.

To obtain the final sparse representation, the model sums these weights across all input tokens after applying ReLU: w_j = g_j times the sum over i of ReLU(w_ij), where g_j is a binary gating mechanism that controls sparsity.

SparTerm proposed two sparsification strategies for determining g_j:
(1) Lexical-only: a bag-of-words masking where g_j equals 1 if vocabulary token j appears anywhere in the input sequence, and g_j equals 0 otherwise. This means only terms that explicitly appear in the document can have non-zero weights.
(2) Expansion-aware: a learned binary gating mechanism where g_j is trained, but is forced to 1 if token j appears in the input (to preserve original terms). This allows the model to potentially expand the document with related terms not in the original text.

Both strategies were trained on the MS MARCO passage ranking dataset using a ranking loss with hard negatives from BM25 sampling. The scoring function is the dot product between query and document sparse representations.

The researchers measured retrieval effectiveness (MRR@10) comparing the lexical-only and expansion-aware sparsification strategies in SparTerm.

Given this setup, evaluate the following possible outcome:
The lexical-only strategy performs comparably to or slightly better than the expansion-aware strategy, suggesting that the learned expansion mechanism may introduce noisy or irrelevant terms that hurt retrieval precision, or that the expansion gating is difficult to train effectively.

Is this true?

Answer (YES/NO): YES